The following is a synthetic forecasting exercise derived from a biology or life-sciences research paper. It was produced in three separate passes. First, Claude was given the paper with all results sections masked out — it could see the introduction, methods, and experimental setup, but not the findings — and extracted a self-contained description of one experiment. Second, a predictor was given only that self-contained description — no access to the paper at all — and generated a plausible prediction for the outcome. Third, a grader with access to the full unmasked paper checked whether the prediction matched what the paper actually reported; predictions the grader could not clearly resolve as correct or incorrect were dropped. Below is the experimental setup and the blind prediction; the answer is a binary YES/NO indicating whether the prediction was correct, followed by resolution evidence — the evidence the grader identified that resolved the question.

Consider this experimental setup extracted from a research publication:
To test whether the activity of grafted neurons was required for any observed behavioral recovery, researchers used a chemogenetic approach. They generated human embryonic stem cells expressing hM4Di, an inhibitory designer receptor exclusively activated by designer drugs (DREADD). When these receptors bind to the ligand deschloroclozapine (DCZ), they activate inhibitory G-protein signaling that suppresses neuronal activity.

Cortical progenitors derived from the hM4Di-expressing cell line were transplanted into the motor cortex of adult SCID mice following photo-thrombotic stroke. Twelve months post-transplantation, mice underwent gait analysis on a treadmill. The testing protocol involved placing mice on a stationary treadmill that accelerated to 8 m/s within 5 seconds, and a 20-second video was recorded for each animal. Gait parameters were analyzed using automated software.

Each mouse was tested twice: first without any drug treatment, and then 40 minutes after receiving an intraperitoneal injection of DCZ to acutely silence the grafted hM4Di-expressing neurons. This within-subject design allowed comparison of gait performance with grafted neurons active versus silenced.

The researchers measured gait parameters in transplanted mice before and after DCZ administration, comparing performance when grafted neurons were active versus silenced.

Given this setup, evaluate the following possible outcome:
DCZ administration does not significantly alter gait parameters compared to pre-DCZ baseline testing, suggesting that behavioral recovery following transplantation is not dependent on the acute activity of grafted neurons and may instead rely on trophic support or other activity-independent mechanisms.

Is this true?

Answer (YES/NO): NO